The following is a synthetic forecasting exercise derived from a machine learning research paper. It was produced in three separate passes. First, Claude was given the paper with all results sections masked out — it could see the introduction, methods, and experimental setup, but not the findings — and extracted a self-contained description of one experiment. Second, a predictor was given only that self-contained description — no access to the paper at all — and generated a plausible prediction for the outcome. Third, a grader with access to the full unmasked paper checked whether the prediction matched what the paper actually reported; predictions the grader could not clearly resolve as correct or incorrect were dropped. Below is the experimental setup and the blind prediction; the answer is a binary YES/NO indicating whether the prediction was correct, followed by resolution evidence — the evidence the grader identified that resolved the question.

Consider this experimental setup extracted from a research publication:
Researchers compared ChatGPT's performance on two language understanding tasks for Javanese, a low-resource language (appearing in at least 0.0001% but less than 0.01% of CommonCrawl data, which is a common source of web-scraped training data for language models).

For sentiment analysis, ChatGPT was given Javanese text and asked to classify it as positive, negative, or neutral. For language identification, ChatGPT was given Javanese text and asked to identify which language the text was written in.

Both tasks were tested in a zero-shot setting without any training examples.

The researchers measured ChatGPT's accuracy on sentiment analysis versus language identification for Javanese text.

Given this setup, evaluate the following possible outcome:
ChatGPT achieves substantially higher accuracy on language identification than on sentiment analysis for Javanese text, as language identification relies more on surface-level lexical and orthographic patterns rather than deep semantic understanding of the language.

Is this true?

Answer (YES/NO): NO